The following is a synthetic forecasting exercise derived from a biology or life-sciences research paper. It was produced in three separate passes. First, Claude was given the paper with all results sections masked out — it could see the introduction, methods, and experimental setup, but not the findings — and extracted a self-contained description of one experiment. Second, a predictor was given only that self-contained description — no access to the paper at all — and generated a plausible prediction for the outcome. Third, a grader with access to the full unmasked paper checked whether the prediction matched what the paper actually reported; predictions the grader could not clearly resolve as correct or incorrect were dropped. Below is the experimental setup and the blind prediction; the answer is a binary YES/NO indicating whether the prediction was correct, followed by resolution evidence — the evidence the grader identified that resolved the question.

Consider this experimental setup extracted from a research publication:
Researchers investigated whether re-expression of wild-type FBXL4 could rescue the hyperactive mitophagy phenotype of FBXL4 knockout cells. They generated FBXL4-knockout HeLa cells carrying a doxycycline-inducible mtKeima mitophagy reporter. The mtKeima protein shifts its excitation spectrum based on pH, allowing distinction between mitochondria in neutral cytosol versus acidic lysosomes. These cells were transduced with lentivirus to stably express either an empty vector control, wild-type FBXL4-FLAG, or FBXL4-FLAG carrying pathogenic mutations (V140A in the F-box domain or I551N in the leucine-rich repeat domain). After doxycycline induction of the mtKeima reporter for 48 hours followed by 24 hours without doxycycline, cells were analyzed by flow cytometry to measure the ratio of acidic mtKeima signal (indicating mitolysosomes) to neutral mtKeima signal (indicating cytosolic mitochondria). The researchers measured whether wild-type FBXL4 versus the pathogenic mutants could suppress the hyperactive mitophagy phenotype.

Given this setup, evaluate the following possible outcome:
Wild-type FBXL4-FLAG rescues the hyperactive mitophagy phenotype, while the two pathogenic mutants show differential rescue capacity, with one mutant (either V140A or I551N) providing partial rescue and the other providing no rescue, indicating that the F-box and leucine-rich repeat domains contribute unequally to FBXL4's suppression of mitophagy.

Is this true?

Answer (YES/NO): NO